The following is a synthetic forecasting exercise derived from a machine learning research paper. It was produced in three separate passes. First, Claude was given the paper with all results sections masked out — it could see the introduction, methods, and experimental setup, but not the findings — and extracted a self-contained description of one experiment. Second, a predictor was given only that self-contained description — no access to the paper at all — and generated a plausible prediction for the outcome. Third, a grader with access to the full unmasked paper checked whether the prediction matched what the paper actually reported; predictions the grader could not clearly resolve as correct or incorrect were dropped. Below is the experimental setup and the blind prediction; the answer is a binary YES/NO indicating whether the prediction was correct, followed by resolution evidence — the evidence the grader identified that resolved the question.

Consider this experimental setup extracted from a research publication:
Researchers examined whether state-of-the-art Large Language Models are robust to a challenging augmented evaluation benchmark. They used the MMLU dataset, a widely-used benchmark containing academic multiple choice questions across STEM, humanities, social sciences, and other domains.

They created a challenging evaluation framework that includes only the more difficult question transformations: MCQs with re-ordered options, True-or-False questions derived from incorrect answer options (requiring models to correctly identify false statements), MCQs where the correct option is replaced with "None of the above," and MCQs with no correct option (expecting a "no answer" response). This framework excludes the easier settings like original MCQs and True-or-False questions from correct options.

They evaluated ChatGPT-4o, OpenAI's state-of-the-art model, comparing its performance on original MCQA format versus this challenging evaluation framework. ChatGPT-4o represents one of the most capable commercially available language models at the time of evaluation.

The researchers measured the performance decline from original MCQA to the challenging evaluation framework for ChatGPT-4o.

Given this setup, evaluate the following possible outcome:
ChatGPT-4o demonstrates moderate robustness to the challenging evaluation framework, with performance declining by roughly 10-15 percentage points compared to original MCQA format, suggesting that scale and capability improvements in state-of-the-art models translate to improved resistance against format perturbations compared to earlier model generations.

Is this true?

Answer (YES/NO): NO